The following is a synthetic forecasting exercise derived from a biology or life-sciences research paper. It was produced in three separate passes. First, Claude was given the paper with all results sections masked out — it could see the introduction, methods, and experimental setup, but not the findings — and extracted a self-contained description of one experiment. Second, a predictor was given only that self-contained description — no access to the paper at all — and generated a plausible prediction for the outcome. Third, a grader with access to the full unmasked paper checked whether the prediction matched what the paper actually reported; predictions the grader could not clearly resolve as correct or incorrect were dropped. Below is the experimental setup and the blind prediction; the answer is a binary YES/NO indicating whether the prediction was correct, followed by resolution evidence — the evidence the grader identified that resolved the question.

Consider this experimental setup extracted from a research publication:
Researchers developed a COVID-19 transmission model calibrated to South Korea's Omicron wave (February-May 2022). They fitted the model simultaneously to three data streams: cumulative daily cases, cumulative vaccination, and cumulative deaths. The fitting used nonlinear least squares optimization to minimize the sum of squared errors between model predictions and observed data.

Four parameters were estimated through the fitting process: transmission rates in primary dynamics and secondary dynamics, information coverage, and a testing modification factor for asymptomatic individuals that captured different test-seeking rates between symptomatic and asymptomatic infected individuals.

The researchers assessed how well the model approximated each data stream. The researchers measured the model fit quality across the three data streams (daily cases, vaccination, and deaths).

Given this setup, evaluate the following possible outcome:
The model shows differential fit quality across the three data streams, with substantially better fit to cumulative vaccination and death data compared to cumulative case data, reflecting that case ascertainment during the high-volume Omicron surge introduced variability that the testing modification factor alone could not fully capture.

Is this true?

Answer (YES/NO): NO